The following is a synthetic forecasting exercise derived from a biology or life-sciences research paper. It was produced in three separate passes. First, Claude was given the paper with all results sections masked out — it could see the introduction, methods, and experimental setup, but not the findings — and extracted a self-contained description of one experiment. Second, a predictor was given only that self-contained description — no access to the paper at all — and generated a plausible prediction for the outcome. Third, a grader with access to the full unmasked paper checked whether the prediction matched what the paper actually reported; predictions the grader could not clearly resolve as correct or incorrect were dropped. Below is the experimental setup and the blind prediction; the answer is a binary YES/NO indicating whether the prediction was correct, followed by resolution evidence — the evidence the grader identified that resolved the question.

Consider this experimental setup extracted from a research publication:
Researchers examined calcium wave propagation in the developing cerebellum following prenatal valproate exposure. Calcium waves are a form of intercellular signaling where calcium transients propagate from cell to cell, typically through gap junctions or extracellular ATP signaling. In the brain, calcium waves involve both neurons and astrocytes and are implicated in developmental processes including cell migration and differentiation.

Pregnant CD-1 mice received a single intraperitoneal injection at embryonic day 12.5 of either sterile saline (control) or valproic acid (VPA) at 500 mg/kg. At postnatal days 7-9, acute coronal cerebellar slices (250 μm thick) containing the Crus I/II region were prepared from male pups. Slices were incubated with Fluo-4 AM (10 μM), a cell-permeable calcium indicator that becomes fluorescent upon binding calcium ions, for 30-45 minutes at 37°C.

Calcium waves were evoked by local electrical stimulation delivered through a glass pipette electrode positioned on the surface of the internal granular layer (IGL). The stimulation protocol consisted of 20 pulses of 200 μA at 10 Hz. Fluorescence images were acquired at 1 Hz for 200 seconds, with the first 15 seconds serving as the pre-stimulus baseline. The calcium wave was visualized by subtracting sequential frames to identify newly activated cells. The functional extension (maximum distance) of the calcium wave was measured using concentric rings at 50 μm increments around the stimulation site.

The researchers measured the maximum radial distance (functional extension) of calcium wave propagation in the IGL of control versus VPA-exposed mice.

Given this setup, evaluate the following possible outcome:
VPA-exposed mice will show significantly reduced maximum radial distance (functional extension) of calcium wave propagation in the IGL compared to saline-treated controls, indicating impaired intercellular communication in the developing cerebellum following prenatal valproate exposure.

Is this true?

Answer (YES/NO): NO